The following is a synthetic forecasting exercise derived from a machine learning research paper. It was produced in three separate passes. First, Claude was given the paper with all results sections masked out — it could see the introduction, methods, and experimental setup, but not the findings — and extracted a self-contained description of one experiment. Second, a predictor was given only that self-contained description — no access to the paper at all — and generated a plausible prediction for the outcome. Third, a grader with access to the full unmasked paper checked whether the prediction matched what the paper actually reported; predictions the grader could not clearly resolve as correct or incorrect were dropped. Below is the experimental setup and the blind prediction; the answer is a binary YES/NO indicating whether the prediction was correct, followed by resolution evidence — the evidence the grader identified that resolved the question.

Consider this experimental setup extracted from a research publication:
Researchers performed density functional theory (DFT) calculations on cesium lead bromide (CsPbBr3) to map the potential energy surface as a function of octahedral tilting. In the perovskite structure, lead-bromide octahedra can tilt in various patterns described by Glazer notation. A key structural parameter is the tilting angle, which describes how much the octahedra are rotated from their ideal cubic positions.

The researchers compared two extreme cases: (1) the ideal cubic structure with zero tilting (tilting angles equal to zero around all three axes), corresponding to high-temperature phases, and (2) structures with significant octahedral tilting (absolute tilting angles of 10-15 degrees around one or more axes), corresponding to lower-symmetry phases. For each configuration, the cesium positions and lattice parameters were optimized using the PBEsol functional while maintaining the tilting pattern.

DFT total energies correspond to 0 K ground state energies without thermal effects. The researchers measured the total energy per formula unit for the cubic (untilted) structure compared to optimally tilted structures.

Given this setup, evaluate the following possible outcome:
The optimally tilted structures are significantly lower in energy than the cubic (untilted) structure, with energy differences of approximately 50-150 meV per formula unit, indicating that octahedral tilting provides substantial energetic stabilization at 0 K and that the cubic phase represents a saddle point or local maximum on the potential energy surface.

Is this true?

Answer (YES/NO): YES